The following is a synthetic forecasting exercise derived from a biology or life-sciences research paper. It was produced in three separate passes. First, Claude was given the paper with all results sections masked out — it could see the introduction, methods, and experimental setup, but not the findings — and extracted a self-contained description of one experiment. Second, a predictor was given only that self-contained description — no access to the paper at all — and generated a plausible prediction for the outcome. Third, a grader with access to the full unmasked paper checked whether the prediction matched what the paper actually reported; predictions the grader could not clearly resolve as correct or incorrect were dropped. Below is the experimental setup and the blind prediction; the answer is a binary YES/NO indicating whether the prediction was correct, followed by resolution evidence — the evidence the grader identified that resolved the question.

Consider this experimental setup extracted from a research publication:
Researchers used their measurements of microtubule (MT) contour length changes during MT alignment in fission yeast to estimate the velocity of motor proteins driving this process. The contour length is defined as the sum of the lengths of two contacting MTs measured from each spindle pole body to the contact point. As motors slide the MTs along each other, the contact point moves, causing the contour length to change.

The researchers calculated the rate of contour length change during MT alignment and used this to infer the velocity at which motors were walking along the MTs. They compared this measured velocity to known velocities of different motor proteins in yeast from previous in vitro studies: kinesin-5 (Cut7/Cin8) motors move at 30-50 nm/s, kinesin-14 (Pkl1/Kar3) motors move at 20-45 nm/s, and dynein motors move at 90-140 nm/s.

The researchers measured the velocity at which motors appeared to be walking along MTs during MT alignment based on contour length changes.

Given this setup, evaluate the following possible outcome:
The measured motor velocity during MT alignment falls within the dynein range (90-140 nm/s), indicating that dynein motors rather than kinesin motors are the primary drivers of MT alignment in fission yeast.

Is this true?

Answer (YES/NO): NO